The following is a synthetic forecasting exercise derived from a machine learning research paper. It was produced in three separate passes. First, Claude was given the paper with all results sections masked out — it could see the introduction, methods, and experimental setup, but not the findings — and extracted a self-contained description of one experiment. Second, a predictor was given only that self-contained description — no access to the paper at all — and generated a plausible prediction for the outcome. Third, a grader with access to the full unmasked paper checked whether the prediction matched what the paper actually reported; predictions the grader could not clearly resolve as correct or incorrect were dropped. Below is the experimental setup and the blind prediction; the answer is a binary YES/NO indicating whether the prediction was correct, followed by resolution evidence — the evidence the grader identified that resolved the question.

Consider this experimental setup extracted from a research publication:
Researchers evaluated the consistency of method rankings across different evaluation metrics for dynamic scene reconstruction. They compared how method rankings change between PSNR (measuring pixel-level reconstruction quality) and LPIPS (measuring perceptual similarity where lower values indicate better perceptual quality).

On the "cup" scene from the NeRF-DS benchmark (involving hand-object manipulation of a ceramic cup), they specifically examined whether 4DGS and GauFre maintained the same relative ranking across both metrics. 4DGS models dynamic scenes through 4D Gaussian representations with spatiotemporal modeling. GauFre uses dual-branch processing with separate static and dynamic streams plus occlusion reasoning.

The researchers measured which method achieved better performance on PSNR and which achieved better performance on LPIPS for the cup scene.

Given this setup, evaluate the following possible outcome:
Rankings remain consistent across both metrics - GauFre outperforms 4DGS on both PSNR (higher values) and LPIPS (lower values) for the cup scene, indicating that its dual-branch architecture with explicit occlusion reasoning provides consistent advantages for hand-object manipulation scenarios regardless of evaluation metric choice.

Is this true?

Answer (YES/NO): NO